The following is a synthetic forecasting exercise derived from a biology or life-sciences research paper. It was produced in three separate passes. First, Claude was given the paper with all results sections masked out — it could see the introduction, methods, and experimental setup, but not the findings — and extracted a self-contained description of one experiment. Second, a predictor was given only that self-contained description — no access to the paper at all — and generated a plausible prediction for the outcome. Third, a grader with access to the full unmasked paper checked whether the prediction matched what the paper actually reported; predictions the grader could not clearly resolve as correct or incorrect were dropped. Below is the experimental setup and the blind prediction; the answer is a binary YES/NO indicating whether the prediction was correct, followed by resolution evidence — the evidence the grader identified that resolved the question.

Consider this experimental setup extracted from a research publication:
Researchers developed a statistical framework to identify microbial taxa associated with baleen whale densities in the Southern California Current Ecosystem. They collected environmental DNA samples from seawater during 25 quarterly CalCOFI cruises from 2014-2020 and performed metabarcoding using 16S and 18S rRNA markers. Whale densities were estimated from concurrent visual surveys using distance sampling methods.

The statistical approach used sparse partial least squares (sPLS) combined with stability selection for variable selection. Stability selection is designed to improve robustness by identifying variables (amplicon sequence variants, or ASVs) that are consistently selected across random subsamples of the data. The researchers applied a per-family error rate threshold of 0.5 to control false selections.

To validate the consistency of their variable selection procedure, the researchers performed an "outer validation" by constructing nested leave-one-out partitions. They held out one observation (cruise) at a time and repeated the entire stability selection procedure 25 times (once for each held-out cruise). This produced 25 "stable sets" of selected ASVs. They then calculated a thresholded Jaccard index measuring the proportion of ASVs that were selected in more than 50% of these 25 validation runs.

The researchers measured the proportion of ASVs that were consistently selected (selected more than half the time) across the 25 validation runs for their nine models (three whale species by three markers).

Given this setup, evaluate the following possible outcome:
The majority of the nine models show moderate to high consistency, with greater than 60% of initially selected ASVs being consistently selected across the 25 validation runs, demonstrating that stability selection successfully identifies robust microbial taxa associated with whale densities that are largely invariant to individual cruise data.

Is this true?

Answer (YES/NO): NO